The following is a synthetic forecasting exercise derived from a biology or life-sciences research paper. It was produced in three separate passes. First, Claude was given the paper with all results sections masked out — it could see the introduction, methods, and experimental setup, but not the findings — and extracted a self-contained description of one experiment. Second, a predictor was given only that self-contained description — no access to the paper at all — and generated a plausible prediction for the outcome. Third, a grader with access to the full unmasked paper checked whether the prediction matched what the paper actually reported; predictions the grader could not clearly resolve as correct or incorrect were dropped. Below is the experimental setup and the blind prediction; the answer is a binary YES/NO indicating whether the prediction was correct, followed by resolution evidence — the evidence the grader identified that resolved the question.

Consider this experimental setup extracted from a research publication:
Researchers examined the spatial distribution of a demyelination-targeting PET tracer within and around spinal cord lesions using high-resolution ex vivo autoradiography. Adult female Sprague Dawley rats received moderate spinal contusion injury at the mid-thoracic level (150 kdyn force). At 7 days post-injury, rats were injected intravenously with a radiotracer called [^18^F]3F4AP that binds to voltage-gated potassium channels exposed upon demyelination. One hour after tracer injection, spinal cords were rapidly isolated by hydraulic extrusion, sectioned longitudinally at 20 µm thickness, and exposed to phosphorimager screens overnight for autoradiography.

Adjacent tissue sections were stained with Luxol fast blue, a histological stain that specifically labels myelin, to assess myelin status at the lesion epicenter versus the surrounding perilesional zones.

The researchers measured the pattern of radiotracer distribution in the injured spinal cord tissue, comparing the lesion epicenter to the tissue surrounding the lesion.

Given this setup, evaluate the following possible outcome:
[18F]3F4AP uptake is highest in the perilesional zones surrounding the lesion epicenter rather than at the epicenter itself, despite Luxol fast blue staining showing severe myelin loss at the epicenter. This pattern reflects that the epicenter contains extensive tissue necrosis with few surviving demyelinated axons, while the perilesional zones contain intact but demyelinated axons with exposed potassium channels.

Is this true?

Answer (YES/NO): YES